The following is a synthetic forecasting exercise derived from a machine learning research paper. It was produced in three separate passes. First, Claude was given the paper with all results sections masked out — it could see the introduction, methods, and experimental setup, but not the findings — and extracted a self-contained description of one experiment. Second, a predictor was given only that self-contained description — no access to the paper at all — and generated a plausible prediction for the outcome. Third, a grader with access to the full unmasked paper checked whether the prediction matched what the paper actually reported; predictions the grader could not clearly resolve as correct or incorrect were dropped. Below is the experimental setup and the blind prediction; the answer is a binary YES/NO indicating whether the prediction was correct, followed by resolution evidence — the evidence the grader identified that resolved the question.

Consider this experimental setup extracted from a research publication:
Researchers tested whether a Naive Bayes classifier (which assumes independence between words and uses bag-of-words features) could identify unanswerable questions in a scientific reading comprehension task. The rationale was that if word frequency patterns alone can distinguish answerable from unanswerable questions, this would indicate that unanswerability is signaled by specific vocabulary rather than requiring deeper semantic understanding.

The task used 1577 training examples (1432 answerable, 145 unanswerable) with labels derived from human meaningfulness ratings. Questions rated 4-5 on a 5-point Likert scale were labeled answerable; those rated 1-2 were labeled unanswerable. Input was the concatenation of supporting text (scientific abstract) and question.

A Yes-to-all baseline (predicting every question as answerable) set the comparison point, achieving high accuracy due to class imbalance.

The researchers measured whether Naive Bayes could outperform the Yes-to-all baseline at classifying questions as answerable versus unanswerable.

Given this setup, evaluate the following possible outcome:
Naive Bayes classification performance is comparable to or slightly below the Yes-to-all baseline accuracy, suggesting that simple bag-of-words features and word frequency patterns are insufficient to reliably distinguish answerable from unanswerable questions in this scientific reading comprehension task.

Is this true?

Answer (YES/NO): YES